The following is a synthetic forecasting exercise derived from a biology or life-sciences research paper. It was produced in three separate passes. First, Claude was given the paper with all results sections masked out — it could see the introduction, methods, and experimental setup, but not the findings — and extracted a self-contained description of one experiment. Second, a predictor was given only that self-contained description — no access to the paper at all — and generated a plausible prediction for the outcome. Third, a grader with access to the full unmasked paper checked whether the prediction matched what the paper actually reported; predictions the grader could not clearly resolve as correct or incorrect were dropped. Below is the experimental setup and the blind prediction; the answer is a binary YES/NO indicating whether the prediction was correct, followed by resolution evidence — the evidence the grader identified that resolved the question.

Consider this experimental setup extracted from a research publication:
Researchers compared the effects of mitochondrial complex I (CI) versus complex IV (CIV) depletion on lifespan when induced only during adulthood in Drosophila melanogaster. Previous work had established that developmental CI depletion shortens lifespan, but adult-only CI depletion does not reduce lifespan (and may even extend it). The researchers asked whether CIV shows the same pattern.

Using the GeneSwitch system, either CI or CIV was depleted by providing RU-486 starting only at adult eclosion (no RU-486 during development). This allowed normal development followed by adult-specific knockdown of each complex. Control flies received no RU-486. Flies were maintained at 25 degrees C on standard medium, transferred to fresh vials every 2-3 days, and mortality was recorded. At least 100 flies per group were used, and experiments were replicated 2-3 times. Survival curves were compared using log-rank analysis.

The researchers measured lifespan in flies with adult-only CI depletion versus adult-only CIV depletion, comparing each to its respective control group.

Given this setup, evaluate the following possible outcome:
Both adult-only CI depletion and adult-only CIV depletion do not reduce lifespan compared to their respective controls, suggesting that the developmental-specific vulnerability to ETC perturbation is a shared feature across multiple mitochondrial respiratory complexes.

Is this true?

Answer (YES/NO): NO